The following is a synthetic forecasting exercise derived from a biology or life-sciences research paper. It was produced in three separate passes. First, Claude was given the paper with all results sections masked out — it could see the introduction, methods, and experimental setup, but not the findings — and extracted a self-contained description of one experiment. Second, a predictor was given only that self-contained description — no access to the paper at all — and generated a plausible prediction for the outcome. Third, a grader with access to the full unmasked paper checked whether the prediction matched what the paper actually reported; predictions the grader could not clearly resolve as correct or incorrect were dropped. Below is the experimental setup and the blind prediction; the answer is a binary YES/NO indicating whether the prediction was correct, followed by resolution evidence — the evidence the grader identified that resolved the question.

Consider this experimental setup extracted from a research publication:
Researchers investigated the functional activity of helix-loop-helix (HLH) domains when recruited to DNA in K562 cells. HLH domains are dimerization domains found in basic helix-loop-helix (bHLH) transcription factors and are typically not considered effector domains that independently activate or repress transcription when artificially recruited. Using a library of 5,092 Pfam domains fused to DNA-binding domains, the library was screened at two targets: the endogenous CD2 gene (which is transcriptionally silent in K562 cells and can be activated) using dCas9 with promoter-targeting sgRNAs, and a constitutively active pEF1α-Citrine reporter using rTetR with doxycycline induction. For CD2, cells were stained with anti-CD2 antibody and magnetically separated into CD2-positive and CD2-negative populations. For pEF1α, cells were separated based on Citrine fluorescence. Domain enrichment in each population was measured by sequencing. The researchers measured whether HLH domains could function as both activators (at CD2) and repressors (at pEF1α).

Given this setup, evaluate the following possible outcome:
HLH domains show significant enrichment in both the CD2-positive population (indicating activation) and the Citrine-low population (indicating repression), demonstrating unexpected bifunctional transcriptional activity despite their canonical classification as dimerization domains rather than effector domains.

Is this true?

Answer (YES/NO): YES